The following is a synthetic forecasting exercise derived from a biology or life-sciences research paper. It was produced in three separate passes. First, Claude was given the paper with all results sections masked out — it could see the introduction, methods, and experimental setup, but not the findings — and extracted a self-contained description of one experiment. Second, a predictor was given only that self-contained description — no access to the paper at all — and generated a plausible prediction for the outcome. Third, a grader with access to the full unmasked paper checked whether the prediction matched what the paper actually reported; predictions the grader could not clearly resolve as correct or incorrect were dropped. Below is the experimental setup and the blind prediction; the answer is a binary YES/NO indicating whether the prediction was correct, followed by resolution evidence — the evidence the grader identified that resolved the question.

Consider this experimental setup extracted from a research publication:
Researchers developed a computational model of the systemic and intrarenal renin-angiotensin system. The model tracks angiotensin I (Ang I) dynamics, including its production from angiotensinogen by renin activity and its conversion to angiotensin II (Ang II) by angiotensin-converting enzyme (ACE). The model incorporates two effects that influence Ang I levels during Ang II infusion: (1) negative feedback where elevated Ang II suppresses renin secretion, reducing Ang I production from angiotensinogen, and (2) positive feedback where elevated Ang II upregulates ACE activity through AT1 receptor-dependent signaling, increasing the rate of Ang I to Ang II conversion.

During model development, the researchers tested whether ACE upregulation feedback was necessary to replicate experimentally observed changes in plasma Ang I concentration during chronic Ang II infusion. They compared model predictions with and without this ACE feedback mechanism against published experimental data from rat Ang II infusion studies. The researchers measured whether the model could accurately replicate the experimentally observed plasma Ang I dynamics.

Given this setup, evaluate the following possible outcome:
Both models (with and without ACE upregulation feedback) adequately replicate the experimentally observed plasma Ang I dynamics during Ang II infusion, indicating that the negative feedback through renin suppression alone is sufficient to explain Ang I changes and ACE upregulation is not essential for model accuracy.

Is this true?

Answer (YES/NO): NO